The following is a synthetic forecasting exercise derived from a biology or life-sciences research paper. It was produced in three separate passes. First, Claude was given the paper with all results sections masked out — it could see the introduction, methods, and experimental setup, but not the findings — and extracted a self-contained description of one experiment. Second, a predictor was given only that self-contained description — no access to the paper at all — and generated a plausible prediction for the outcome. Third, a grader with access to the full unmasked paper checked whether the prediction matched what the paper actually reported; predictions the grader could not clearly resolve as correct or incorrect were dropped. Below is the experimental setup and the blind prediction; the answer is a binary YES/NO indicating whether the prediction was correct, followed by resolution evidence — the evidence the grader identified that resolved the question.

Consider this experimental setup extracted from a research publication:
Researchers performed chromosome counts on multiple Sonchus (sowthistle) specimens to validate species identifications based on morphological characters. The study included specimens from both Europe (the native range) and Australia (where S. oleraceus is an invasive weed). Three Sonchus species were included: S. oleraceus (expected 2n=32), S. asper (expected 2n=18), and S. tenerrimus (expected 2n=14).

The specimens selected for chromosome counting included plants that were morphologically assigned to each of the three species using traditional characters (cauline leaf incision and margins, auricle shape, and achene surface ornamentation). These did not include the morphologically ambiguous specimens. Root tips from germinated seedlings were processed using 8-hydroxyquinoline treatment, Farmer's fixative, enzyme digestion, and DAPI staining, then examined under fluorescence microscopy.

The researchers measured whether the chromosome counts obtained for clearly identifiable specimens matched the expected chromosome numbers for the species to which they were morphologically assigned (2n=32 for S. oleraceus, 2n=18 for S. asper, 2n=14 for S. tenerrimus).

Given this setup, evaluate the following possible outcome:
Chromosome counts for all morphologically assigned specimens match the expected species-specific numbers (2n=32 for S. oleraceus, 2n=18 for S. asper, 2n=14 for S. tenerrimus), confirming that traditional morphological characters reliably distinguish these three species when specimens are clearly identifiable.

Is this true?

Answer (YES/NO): YES